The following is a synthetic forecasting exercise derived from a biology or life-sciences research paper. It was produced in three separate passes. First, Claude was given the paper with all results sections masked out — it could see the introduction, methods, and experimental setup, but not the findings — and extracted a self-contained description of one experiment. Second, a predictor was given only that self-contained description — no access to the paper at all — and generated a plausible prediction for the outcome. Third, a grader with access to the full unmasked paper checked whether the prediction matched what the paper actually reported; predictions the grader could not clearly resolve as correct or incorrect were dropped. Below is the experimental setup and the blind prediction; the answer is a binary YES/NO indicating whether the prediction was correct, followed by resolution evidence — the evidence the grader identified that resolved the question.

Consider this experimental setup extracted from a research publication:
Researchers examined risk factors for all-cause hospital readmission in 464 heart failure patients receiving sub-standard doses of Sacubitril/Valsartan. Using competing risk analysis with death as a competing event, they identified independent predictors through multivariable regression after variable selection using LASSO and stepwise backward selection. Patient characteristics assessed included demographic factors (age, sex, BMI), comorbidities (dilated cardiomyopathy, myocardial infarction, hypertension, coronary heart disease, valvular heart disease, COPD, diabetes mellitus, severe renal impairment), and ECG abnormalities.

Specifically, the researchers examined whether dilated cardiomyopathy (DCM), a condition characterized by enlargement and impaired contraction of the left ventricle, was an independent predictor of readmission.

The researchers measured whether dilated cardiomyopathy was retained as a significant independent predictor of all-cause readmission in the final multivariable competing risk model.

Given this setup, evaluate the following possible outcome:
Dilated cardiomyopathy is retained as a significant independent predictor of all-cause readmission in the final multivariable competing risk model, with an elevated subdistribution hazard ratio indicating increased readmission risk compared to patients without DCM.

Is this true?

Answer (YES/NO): NO